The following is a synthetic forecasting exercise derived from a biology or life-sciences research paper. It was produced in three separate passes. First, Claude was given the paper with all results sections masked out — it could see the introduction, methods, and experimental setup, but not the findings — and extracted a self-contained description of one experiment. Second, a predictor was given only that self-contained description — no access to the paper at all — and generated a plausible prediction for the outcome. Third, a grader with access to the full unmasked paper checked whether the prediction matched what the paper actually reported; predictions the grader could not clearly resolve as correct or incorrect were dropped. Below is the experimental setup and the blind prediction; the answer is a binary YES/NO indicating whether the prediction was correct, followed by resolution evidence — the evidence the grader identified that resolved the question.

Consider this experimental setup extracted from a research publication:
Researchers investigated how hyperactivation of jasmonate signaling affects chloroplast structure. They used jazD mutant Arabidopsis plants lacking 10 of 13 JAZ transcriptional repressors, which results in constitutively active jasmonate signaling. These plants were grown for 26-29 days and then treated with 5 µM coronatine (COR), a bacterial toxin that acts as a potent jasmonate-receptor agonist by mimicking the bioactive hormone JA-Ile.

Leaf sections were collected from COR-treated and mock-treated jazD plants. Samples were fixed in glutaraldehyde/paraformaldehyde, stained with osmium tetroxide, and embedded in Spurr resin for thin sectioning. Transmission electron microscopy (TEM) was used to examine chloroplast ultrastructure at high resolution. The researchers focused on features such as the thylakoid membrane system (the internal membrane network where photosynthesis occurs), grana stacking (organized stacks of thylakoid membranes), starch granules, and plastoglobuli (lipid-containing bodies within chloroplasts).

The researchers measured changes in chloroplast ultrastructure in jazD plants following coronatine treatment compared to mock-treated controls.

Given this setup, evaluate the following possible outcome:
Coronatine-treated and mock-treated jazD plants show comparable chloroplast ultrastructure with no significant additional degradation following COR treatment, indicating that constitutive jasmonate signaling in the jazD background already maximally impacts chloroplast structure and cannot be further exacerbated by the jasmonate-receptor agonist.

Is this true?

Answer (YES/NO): NO